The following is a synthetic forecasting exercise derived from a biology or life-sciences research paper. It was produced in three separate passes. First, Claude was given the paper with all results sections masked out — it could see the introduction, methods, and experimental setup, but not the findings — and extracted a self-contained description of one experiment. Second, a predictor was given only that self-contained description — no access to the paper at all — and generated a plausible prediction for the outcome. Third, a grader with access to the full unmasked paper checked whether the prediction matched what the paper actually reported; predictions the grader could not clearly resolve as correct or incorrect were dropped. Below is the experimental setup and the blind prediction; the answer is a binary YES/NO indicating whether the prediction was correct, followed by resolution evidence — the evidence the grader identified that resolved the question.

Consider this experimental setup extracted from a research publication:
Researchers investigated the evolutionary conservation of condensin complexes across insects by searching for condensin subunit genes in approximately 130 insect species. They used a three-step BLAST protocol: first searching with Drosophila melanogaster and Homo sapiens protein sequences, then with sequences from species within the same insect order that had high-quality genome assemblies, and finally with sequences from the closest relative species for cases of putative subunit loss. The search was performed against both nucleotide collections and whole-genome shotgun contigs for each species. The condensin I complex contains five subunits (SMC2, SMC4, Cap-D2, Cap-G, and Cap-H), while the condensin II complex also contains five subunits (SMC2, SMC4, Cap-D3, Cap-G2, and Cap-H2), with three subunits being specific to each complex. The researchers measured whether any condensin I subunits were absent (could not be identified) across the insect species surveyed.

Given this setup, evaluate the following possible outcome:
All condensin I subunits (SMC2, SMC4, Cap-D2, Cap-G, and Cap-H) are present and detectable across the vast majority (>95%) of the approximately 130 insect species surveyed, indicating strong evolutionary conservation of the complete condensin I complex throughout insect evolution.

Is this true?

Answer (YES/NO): YES